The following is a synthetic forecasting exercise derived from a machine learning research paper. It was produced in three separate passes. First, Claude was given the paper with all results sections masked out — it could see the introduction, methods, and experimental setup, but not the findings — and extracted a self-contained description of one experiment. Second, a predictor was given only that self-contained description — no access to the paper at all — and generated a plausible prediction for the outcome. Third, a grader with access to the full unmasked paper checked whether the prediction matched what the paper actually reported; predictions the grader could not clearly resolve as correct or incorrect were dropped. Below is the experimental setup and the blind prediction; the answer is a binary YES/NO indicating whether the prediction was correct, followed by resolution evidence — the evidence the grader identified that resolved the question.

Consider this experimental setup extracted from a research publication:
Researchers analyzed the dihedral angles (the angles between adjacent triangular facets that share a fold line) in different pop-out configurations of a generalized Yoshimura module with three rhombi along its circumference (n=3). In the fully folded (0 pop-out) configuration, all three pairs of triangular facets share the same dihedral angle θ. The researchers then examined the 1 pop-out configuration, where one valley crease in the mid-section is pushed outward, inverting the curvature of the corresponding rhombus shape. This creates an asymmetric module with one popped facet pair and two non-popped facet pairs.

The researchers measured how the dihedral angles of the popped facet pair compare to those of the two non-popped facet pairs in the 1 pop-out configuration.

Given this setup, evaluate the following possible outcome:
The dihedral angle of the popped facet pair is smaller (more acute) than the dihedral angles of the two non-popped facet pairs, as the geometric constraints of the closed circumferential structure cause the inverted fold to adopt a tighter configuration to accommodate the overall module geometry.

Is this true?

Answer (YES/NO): NO